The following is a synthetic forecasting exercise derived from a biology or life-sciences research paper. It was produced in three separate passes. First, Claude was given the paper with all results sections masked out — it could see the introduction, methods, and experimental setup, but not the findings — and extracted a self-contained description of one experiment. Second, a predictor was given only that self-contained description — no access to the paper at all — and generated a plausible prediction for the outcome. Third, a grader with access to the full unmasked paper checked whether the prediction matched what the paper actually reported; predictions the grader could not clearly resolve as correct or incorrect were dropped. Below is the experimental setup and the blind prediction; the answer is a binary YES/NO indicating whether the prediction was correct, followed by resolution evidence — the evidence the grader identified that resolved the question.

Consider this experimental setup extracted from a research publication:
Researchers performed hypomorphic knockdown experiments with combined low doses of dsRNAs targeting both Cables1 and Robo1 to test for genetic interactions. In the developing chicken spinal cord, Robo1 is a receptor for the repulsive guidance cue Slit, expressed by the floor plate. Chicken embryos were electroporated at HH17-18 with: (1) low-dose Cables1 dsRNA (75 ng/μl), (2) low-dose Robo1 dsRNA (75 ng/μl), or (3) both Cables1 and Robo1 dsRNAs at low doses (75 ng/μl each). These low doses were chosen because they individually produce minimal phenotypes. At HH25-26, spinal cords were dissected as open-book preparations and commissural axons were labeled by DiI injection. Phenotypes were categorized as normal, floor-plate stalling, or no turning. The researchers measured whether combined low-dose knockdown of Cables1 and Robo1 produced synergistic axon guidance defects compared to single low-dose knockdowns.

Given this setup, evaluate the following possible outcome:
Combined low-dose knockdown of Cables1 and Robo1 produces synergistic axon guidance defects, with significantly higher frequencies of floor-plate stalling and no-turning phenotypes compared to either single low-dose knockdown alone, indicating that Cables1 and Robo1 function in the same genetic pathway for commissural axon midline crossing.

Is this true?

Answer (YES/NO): YES